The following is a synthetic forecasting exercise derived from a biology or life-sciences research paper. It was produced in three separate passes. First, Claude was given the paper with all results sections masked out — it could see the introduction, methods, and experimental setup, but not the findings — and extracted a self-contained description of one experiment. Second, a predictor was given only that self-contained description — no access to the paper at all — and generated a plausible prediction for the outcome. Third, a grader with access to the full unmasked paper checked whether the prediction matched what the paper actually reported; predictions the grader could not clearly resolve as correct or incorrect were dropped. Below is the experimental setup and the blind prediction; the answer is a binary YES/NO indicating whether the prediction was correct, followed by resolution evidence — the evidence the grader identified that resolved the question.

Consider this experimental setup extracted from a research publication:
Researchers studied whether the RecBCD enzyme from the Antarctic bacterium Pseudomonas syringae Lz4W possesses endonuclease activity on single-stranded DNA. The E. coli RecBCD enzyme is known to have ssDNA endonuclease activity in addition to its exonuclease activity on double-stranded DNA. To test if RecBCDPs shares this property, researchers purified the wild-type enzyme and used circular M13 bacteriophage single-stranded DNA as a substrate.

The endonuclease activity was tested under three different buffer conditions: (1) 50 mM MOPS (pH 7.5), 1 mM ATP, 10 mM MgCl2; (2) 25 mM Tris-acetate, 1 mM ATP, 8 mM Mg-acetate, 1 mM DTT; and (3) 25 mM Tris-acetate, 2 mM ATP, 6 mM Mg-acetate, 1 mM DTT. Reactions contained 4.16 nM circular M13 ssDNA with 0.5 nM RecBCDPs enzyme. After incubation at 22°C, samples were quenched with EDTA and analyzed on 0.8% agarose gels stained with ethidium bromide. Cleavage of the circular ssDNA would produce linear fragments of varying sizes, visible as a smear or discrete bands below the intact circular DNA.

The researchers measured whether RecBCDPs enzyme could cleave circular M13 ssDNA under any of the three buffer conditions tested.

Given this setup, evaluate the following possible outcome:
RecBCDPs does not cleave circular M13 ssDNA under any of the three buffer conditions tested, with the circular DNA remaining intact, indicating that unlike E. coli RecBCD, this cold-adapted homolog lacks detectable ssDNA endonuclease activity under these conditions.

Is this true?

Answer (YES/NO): YES